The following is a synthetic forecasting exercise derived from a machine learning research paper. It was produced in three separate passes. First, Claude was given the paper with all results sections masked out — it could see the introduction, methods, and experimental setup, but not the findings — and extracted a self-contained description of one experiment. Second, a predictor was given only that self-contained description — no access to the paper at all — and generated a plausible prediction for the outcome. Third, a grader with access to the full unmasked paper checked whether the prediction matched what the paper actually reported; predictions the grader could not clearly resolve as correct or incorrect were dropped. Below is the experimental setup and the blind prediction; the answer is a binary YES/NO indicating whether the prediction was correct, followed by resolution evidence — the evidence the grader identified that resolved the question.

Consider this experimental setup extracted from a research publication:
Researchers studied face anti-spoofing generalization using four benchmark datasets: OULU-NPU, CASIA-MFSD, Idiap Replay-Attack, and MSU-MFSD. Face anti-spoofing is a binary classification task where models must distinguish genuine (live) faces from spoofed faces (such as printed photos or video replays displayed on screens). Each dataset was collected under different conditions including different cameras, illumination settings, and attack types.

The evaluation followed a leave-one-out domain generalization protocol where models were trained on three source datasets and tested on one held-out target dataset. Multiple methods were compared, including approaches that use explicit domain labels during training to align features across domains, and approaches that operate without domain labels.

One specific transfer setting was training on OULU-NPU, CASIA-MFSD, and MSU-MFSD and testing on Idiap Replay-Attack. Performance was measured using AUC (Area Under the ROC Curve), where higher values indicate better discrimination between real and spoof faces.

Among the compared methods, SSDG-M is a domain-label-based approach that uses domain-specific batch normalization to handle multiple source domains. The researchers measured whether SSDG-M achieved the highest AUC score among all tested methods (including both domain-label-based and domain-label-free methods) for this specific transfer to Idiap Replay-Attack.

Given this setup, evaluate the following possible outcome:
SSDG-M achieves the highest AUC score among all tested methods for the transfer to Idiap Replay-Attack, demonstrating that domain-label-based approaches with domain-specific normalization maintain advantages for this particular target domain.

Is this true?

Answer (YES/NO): YES